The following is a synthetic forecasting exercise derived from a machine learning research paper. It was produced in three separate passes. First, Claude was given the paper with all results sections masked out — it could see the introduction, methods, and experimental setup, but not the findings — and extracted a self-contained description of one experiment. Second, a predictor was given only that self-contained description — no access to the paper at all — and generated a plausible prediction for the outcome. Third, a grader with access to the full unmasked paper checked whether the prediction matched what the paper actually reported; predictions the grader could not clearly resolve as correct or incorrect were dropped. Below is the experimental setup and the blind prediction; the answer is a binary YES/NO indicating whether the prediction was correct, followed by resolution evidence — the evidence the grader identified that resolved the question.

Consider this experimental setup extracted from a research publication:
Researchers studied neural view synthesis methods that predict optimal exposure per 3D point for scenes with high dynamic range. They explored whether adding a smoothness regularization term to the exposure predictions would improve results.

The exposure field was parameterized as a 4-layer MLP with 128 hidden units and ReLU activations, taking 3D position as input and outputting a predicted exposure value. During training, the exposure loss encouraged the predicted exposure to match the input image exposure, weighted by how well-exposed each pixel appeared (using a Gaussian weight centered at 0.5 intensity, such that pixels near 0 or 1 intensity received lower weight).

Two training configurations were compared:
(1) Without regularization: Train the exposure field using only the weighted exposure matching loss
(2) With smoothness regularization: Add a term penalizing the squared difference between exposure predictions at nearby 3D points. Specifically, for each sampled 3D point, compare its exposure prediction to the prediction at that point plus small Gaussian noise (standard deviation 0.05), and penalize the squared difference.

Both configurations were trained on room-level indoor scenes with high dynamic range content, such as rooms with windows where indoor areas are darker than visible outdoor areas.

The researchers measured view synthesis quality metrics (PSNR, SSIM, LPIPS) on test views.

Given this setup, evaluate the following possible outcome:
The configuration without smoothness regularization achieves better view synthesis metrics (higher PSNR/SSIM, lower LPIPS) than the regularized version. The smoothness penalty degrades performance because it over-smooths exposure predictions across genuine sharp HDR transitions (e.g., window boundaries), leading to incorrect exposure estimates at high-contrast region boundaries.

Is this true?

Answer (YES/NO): NO